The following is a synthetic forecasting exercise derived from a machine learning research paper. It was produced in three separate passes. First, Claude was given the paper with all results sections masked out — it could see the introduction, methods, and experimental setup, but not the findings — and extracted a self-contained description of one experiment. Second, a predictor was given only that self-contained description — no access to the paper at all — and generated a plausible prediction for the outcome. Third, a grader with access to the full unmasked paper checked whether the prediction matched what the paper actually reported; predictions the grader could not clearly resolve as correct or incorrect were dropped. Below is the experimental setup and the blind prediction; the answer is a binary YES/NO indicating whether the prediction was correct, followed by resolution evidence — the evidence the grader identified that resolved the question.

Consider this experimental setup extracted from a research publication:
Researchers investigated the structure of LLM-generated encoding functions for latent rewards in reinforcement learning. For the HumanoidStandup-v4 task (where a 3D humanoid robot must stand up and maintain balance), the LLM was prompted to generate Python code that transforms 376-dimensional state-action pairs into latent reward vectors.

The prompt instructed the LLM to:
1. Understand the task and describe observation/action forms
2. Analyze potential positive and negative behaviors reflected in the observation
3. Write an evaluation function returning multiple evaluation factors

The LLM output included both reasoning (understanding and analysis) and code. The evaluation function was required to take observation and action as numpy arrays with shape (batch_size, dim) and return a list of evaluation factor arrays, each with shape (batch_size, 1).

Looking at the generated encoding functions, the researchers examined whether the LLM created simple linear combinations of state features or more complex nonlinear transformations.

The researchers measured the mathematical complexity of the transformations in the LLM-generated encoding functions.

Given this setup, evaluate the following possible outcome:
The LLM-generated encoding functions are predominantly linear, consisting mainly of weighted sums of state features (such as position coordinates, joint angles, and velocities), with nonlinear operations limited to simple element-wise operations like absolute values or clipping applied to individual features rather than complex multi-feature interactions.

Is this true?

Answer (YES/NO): NO